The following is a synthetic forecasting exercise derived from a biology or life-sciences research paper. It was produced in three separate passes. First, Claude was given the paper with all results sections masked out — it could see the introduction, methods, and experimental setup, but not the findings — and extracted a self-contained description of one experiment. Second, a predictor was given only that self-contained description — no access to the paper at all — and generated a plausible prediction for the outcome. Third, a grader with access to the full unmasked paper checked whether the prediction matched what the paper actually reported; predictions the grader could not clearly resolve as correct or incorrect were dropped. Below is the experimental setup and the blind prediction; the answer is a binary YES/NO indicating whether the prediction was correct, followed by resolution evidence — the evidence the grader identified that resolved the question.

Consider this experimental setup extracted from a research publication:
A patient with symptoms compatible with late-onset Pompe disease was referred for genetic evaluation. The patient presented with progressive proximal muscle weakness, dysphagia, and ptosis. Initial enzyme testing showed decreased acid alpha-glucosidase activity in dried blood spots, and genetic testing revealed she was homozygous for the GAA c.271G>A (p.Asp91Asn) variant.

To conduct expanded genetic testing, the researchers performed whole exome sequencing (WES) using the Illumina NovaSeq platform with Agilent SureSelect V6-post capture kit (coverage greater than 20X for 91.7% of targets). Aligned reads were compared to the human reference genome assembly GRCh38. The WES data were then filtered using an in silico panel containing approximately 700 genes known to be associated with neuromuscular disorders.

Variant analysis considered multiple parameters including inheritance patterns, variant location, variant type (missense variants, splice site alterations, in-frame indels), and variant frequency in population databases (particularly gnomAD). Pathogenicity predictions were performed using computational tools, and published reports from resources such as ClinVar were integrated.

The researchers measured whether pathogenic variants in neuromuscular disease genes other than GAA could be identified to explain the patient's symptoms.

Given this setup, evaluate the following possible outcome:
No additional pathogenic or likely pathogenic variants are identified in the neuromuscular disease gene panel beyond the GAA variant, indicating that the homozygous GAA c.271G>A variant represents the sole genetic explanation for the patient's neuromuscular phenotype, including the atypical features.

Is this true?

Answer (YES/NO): NO